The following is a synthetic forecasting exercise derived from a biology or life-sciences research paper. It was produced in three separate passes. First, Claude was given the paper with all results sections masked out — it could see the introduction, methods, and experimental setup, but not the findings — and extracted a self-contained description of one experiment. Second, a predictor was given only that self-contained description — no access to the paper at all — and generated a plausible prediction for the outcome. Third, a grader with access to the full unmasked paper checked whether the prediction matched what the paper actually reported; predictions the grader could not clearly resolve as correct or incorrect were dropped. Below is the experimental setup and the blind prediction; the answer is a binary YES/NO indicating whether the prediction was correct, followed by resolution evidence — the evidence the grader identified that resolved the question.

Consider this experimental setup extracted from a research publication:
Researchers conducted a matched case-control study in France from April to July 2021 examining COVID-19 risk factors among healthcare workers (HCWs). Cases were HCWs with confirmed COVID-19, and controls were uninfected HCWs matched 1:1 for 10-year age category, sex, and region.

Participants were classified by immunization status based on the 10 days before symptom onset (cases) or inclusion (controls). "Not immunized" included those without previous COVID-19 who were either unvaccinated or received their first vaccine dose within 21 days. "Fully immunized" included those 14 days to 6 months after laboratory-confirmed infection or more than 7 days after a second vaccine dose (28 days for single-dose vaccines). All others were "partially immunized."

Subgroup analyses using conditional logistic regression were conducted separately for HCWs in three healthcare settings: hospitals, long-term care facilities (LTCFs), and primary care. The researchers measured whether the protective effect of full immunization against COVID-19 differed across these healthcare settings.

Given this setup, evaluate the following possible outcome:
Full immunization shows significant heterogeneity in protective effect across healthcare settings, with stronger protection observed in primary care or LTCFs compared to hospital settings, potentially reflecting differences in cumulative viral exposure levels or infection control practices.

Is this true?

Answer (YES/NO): NO